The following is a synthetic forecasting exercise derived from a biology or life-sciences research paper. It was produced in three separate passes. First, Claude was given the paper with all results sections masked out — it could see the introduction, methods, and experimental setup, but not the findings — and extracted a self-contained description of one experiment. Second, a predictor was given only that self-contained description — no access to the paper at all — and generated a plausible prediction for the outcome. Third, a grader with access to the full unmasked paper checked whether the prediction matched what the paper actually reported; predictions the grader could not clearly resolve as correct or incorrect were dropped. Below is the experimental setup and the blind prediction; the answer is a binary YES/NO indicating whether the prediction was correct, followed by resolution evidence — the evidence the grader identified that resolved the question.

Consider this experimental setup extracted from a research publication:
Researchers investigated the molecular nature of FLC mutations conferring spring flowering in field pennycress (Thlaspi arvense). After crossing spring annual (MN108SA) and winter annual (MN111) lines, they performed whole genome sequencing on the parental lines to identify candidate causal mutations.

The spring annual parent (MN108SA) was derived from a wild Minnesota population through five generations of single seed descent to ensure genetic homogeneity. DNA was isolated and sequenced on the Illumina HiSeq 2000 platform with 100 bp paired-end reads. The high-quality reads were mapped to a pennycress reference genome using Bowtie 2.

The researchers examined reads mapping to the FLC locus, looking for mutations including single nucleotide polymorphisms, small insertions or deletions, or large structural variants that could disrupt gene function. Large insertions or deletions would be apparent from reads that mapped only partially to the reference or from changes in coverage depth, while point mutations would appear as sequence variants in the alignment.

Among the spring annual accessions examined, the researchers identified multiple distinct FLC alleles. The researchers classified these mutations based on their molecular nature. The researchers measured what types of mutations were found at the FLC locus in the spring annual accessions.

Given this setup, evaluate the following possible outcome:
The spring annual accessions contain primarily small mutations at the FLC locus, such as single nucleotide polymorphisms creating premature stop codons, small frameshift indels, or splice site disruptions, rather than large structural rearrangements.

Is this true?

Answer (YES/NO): NO